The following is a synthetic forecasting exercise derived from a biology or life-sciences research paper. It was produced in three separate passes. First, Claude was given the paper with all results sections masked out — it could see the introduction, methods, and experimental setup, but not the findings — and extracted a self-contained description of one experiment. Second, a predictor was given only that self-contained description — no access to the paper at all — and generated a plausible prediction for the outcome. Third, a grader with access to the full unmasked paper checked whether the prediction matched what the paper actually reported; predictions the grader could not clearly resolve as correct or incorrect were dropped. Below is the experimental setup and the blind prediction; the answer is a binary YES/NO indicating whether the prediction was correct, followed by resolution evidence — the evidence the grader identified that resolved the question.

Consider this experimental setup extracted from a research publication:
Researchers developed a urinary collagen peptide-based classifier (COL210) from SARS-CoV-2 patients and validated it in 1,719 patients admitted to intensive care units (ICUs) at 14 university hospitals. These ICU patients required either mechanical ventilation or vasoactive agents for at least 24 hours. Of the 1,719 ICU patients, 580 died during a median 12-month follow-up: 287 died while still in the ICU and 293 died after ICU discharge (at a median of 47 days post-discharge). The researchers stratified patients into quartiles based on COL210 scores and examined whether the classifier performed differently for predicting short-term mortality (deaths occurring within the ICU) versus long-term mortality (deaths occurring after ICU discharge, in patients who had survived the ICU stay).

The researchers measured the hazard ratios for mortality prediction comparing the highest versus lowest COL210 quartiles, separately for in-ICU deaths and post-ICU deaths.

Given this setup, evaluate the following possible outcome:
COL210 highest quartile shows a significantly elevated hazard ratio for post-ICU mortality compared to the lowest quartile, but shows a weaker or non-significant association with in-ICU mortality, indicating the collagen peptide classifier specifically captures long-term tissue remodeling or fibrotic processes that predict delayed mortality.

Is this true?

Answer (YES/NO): NO